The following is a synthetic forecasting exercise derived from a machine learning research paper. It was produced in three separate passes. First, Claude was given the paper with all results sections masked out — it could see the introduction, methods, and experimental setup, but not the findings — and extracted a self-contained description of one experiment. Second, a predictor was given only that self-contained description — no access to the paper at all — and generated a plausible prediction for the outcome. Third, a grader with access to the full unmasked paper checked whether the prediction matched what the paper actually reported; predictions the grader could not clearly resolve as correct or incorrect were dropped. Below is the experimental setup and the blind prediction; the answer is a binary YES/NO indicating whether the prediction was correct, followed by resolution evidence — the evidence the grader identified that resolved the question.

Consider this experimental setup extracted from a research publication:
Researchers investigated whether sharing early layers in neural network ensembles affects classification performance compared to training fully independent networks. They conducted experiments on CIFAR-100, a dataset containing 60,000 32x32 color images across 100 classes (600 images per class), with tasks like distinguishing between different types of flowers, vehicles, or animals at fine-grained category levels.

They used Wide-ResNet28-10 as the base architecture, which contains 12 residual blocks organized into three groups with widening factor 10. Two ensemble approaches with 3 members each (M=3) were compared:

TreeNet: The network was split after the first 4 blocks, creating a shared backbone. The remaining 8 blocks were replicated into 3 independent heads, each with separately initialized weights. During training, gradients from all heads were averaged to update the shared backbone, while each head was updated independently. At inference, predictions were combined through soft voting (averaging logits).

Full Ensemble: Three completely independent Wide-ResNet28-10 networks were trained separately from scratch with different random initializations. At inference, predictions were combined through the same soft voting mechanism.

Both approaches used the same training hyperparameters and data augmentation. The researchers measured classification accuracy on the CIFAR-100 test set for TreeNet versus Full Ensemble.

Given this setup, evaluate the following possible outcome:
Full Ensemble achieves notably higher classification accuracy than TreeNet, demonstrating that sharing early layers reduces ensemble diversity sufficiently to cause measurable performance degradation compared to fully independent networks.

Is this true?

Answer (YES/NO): NO